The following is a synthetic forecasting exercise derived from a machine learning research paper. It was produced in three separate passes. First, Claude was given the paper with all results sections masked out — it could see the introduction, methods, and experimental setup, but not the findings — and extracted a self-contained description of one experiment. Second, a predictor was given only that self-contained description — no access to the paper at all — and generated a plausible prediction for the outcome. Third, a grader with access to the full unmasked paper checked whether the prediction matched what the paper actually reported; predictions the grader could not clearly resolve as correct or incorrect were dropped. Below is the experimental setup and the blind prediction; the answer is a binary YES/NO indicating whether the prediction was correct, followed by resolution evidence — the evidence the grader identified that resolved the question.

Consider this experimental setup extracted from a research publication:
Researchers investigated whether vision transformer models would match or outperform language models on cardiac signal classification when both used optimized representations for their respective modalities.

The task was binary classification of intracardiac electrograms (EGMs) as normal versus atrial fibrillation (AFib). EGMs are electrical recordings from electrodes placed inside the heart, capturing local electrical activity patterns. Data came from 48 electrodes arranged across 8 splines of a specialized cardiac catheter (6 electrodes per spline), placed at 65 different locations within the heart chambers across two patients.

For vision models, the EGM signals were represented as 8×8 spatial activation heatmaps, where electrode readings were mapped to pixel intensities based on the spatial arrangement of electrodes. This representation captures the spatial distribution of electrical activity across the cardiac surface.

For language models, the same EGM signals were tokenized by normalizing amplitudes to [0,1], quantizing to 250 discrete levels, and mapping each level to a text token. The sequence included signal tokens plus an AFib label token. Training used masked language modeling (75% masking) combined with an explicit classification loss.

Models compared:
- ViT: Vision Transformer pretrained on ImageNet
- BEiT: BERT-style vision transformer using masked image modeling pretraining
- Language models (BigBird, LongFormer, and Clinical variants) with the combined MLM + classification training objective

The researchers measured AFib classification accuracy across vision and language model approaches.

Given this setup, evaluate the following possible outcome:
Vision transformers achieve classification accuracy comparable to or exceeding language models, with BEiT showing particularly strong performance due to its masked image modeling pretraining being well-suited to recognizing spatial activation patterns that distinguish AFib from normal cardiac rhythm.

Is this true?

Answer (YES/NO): NO